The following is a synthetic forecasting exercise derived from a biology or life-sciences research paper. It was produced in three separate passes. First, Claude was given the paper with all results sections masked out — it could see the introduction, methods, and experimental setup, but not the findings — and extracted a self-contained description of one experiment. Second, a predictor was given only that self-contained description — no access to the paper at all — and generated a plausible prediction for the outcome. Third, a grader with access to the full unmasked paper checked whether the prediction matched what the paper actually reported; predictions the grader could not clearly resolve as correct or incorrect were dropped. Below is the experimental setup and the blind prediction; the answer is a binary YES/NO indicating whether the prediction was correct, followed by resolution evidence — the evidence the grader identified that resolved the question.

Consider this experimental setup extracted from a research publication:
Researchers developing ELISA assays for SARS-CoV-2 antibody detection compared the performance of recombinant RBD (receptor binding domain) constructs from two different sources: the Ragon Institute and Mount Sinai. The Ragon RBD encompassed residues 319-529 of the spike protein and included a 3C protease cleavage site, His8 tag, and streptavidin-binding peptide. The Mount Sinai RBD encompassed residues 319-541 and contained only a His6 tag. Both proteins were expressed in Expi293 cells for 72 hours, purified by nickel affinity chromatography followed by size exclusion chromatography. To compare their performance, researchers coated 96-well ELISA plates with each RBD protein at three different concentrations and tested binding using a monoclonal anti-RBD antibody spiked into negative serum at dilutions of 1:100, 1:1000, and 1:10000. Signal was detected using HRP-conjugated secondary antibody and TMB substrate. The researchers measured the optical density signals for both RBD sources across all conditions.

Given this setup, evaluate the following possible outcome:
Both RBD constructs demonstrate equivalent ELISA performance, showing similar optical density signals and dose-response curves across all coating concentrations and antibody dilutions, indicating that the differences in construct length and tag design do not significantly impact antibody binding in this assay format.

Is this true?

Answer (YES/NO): NO